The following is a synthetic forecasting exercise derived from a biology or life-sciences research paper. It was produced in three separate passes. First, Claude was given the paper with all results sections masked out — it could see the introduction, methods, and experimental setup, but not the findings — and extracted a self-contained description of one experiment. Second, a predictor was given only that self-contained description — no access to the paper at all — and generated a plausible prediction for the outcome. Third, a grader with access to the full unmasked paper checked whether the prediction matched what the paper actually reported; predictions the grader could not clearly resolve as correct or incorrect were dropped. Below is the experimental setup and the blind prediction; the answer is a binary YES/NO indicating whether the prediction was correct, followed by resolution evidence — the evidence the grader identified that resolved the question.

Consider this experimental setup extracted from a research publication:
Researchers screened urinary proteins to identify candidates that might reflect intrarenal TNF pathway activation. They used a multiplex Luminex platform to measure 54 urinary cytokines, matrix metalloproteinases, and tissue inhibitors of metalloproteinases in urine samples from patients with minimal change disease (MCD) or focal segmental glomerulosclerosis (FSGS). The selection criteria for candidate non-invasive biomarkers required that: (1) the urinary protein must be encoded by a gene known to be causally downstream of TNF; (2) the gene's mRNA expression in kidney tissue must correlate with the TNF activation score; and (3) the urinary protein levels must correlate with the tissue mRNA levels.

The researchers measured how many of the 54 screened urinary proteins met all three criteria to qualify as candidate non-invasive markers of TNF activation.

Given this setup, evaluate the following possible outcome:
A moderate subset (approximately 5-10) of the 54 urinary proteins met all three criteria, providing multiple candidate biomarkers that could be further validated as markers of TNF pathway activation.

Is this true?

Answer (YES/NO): NO